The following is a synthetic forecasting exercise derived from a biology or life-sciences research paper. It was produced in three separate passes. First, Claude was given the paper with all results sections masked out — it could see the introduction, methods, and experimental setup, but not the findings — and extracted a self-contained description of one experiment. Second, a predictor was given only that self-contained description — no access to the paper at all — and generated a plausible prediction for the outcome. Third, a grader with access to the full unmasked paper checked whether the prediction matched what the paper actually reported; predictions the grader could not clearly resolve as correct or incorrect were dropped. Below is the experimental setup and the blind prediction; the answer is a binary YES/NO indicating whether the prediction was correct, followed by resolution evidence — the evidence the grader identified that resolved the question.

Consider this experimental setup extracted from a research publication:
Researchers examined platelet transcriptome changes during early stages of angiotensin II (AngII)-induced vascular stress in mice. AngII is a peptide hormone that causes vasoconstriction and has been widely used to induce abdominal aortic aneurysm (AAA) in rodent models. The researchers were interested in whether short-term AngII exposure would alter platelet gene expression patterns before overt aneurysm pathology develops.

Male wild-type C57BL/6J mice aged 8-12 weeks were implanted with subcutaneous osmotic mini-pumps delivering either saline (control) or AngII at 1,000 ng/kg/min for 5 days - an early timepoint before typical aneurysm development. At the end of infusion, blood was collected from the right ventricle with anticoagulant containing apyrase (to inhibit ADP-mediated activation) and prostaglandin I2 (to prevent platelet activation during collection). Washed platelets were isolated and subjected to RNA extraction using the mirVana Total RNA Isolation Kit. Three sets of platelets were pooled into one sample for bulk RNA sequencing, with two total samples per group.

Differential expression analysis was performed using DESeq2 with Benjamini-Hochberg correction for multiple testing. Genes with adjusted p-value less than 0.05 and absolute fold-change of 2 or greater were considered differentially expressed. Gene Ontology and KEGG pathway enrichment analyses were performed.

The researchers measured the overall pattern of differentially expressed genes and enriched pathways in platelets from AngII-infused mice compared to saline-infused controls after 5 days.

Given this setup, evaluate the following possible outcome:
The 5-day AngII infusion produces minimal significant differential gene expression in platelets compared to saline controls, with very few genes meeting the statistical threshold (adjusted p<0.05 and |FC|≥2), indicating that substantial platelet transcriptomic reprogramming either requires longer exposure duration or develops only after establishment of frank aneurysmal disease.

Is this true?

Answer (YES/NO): NO